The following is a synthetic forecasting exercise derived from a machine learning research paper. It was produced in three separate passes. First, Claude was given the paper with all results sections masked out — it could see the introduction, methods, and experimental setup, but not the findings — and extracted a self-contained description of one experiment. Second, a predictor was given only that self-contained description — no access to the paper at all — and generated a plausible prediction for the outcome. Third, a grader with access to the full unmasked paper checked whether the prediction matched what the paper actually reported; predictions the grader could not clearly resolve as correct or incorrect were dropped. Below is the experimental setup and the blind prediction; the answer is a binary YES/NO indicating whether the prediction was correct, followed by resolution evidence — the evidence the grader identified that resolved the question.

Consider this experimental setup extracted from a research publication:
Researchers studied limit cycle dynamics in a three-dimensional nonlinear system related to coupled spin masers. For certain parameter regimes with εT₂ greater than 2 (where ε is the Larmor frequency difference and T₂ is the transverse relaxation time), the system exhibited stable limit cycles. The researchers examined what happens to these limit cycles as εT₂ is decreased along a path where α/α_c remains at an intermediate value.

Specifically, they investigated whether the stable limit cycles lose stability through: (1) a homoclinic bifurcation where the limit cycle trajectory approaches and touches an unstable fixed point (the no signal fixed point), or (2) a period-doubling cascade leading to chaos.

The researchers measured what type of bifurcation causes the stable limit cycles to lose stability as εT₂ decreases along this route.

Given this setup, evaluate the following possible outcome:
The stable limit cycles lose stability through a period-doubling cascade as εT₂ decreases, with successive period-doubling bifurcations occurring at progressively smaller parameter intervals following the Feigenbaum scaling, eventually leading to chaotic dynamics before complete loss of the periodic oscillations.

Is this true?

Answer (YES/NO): NO